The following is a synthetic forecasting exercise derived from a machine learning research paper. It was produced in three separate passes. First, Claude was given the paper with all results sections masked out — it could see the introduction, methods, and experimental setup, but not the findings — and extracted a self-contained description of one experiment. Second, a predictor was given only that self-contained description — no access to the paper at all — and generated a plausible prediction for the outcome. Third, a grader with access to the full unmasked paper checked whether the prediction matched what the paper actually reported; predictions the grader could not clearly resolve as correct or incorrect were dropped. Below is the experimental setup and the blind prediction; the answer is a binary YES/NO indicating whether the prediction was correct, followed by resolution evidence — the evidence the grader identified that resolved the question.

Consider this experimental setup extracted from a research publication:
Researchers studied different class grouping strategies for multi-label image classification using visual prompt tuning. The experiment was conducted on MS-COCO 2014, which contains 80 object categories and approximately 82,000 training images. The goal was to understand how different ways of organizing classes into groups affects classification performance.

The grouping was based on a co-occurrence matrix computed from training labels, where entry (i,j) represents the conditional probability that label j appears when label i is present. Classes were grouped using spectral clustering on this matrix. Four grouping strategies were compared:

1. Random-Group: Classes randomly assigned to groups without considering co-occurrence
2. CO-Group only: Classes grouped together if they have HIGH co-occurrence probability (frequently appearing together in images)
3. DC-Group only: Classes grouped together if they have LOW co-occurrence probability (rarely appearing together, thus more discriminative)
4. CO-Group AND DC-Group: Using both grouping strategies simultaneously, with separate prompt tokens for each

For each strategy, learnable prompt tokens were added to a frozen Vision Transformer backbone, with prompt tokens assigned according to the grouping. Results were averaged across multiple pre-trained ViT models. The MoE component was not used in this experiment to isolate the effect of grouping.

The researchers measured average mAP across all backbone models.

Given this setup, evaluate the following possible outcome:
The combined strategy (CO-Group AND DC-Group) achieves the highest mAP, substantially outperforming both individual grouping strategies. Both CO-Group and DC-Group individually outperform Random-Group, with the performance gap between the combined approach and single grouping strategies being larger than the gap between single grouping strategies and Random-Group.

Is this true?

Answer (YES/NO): NO